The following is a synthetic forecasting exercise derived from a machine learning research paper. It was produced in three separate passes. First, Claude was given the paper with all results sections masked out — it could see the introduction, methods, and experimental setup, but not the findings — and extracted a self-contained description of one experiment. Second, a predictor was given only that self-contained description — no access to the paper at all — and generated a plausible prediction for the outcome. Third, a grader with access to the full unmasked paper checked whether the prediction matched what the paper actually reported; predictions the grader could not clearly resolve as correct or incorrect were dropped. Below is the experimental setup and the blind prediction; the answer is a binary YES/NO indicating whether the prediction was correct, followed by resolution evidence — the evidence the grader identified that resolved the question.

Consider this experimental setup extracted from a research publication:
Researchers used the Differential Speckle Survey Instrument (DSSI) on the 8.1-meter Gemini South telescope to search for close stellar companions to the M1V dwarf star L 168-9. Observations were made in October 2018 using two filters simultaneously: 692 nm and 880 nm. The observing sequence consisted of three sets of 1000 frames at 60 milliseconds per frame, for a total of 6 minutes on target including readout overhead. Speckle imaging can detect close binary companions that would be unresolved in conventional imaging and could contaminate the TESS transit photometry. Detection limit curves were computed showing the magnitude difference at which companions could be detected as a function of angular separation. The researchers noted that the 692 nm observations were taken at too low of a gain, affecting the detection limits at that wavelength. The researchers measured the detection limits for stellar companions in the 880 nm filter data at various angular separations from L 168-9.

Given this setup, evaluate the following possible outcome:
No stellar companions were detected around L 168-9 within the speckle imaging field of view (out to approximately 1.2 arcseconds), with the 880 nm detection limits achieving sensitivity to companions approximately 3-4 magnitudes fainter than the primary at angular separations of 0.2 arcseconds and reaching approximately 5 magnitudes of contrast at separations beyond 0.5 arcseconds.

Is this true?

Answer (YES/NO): NO